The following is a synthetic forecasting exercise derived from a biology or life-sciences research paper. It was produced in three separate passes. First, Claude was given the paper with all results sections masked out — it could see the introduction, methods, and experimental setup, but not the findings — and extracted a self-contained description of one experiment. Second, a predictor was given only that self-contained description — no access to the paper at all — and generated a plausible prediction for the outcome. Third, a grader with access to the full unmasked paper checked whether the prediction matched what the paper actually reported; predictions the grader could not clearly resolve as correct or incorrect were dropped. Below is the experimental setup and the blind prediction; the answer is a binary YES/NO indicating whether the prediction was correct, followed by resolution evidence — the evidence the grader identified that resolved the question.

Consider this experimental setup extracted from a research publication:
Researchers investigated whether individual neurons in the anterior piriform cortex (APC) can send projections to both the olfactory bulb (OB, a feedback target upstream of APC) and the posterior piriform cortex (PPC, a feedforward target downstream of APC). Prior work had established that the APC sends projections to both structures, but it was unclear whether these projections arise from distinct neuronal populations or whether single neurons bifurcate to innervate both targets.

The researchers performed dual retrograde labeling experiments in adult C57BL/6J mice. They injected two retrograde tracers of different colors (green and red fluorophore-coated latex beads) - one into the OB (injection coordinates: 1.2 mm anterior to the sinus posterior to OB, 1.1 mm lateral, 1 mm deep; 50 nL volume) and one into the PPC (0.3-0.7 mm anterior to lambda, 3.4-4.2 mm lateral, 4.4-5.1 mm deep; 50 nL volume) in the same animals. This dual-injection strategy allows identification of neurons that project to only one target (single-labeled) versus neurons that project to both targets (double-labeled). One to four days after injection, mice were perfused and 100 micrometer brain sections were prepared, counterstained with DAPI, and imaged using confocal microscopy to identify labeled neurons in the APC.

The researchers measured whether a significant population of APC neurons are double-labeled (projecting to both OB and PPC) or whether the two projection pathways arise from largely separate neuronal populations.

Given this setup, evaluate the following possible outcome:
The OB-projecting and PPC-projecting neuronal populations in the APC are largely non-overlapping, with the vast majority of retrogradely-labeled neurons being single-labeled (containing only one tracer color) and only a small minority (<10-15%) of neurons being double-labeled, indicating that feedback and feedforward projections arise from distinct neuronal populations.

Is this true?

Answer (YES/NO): NO